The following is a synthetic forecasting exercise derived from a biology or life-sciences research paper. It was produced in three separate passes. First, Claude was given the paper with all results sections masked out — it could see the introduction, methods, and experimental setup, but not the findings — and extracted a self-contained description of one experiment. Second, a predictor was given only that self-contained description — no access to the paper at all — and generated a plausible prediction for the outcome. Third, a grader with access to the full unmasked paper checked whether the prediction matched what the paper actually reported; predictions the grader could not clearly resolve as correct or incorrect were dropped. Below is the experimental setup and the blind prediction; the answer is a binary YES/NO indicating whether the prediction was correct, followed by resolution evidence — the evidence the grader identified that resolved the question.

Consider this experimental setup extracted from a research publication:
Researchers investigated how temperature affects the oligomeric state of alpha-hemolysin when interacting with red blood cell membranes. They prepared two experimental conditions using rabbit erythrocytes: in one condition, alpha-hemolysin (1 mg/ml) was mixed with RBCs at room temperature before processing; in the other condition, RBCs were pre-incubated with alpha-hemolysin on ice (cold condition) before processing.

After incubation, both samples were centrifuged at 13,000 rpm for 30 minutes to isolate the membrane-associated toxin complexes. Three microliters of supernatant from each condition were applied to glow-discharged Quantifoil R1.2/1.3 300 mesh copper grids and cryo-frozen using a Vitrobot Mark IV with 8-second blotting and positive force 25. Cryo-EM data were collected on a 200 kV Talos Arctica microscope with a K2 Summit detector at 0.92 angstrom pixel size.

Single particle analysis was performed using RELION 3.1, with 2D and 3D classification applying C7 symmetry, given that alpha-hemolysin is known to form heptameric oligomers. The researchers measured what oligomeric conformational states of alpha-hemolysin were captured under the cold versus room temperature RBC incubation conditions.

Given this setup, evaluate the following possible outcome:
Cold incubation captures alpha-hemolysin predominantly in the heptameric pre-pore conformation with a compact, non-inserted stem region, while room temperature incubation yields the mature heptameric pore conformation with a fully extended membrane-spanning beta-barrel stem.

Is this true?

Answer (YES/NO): YES